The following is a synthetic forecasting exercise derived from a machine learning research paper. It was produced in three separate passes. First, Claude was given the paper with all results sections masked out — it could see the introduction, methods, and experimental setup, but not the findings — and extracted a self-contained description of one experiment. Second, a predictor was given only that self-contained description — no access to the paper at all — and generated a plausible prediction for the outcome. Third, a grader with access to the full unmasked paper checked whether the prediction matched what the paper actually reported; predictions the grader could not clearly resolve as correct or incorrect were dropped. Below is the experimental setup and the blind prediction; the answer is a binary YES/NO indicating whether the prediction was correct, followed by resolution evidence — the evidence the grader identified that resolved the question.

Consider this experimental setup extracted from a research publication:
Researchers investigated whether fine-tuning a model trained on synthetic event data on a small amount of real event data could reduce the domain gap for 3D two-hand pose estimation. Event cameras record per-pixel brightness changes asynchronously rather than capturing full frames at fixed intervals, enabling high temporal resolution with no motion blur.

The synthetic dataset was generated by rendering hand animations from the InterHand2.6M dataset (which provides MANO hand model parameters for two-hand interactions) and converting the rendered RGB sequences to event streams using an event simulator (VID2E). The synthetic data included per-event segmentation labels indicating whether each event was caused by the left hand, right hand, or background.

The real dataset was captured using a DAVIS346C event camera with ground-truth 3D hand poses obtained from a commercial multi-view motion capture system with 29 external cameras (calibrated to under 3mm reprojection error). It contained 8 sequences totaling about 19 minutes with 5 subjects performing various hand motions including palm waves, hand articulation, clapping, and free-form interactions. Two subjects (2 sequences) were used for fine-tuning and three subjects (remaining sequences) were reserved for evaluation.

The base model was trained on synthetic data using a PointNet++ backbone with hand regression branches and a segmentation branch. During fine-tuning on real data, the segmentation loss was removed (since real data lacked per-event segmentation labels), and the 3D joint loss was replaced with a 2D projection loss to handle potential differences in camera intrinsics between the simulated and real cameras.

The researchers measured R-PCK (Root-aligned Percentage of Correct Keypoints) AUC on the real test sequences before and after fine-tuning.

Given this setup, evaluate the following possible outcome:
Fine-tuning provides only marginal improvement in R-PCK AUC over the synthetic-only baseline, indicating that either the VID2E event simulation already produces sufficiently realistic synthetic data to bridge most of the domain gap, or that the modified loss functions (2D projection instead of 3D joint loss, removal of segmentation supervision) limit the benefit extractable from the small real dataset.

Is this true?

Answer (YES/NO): NO